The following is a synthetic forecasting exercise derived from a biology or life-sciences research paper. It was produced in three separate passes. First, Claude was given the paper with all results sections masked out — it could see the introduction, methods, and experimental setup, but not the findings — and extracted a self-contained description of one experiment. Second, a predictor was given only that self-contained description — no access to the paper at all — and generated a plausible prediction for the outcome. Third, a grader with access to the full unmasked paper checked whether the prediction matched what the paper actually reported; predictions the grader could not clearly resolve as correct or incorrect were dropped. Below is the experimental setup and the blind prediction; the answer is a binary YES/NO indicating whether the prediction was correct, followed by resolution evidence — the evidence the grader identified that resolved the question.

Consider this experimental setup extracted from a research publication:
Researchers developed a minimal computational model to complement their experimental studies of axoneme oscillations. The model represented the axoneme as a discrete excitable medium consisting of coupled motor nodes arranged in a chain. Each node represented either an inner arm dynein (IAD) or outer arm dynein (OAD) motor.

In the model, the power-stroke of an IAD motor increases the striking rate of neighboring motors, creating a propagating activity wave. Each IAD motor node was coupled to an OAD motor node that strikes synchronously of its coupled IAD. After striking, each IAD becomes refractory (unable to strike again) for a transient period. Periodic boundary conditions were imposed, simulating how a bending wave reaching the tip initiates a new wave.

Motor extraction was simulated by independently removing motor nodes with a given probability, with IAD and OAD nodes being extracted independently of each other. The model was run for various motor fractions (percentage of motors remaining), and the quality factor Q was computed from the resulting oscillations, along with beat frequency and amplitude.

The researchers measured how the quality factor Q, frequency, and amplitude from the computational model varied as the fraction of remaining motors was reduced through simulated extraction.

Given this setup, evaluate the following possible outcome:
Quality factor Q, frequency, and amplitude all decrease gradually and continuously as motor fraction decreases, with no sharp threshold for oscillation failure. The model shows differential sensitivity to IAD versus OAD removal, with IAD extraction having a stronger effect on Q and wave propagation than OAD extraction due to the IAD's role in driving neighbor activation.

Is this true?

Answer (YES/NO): NO